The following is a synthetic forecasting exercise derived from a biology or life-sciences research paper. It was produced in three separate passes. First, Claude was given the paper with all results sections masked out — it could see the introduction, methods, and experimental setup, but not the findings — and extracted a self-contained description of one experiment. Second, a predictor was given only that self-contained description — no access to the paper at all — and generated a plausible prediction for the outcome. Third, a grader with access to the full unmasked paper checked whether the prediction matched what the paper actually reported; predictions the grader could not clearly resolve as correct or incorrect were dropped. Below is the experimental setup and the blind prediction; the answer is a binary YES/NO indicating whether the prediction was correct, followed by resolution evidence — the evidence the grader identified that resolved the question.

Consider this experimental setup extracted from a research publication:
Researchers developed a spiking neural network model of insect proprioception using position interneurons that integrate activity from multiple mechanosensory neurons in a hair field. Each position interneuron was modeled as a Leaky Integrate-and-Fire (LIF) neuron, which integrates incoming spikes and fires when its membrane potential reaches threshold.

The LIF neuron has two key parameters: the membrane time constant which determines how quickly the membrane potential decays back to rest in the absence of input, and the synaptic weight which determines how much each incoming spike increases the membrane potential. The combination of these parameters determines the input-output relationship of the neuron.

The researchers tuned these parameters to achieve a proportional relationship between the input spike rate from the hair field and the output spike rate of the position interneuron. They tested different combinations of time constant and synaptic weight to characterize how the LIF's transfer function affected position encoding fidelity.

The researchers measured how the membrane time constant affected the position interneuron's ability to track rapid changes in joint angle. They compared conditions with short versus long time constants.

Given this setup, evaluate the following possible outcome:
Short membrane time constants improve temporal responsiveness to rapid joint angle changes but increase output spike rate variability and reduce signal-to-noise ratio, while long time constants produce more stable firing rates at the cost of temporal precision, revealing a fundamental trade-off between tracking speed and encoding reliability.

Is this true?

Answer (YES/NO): NO